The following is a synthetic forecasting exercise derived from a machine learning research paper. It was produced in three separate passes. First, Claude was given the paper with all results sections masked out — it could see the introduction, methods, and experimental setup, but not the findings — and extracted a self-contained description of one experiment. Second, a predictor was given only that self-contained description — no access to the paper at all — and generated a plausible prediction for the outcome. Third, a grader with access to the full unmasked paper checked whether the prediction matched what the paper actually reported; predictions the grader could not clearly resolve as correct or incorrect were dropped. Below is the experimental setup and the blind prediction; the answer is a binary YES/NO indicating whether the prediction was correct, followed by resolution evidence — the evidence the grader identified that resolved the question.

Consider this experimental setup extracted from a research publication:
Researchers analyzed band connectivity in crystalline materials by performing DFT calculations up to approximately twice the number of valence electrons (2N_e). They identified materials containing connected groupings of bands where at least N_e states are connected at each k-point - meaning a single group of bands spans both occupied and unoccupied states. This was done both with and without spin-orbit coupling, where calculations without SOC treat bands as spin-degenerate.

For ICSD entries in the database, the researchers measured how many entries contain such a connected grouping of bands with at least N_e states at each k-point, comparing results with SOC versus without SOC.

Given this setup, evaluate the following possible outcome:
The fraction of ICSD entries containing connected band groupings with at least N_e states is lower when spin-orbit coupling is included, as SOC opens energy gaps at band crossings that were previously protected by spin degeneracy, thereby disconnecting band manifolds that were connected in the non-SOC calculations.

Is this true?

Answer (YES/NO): YES